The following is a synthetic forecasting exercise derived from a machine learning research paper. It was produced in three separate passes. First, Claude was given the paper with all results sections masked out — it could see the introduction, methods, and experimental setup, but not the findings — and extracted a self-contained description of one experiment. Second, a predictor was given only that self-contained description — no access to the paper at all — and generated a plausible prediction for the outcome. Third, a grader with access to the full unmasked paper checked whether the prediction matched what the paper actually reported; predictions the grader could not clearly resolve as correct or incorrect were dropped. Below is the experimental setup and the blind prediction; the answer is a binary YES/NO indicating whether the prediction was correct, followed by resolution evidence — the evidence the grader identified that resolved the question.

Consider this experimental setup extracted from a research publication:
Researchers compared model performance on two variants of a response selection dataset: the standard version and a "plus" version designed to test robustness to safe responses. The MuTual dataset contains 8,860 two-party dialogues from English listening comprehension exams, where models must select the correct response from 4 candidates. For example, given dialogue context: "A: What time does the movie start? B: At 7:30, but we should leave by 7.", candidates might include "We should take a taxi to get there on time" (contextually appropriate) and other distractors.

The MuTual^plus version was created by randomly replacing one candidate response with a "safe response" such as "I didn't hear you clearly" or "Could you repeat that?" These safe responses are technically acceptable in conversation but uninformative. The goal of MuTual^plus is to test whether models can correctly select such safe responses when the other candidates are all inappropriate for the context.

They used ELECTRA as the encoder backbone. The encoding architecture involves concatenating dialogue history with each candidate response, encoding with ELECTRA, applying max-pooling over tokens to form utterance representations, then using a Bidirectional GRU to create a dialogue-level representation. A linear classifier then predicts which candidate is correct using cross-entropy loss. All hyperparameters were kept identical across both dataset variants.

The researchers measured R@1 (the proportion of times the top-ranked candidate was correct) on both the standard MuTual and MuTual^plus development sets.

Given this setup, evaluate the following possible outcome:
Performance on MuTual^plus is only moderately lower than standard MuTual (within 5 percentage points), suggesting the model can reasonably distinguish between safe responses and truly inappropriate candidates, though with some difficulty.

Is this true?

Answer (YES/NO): NO